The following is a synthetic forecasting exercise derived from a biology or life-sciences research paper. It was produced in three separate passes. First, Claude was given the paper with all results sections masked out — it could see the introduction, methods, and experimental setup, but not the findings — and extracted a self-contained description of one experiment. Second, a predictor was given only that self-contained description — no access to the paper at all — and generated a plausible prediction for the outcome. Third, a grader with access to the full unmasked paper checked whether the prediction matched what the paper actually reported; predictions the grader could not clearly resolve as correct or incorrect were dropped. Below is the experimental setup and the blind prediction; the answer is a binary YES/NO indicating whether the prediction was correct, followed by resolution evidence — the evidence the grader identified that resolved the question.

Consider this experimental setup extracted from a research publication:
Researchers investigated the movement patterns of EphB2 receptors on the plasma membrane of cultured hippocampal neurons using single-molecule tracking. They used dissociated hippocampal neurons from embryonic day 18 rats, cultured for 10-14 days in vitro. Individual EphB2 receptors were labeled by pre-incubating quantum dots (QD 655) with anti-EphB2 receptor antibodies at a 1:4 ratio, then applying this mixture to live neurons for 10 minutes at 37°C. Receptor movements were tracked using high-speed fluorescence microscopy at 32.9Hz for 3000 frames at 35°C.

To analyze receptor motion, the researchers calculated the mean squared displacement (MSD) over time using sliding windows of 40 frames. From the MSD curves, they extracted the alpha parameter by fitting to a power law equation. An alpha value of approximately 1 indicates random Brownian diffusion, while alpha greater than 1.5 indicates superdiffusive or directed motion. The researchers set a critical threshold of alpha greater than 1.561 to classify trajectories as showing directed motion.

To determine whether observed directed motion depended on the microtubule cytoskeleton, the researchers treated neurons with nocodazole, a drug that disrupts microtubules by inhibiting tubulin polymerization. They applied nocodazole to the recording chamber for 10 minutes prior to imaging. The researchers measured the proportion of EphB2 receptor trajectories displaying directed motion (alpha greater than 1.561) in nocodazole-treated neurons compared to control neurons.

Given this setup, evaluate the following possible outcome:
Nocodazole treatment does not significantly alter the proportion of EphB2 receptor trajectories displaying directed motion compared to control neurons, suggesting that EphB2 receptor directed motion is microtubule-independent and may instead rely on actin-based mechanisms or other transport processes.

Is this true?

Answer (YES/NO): NO